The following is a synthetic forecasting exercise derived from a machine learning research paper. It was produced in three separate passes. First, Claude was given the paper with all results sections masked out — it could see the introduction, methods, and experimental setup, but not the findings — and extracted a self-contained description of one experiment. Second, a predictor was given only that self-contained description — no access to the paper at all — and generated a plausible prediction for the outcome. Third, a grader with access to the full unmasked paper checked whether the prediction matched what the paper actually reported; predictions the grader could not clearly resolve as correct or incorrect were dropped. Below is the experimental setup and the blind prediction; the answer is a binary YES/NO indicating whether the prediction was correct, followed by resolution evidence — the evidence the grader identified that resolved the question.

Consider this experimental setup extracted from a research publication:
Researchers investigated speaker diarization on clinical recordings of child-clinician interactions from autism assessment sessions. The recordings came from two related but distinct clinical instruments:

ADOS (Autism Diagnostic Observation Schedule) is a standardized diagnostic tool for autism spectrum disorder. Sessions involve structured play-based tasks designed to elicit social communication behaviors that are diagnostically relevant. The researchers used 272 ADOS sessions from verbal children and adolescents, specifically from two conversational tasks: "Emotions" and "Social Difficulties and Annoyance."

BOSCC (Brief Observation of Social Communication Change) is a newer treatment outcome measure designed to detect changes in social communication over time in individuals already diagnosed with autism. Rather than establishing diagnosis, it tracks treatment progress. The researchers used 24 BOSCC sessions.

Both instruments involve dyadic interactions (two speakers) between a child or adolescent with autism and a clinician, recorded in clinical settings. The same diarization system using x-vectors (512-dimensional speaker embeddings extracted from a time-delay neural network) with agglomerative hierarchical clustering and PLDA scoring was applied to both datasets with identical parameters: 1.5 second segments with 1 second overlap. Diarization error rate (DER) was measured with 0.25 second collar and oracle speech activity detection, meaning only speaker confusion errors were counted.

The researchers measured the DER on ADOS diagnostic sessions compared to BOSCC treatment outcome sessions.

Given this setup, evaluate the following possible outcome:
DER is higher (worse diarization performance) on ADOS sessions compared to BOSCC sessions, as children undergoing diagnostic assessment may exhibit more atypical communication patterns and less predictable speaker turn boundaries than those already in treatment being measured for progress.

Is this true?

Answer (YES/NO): NO